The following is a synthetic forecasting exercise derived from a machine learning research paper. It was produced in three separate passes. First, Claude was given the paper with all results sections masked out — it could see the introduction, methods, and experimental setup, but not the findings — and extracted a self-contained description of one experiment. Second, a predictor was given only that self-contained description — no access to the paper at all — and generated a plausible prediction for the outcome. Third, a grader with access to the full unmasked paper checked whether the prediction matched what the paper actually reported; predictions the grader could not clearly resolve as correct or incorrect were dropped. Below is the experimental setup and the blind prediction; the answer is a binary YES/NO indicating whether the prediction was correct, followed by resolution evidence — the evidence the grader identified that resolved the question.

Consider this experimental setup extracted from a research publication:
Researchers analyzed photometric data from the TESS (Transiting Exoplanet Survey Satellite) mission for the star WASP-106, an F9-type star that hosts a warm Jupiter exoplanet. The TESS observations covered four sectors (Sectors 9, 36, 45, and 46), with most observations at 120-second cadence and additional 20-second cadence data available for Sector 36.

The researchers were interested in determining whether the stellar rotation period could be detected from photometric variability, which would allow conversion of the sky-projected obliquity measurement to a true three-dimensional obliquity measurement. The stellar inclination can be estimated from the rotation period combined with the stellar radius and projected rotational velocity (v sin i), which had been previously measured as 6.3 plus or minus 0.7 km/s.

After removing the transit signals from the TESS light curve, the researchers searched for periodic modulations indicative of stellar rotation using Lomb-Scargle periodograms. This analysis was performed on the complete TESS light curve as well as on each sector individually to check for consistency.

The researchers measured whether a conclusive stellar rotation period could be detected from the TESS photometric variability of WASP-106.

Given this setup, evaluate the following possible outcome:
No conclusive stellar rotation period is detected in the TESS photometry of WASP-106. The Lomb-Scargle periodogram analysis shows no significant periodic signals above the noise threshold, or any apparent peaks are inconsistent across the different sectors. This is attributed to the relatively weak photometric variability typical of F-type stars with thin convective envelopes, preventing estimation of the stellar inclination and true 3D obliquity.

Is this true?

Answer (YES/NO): YES